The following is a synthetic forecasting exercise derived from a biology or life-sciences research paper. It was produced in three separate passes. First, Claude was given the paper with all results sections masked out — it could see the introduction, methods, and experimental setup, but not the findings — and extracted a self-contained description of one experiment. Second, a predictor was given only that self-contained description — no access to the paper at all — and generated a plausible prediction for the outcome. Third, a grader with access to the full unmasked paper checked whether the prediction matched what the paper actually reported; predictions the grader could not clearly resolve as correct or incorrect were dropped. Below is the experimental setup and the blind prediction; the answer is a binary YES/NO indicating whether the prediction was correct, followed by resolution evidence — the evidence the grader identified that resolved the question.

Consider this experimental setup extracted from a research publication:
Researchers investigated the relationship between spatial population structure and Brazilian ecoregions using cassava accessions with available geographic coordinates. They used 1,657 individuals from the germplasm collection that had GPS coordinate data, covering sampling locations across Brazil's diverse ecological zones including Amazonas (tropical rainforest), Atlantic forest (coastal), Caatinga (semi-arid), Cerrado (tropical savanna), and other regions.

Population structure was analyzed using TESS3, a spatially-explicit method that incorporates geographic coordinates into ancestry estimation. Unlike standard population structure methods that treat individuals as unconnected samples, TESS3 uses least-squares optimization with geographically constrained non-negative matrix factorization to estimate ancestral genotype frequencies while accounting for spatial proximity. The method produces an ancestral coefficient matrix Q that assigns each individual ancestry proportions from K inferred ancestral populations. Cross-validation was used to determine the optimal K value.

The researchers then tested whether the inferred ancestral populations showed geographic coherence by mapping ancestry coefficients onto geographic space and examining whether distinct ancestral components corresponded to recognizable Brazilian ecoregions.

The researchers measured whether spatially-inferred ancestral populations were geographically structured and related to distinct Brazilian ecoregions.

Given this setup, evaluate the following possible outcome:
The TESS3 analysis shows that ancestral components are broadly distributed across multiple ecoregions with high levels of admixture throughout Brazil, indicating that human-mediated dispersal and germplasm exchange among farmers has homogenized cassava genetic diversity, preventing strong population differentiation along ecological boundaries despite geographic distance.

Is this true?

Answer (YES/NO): NO